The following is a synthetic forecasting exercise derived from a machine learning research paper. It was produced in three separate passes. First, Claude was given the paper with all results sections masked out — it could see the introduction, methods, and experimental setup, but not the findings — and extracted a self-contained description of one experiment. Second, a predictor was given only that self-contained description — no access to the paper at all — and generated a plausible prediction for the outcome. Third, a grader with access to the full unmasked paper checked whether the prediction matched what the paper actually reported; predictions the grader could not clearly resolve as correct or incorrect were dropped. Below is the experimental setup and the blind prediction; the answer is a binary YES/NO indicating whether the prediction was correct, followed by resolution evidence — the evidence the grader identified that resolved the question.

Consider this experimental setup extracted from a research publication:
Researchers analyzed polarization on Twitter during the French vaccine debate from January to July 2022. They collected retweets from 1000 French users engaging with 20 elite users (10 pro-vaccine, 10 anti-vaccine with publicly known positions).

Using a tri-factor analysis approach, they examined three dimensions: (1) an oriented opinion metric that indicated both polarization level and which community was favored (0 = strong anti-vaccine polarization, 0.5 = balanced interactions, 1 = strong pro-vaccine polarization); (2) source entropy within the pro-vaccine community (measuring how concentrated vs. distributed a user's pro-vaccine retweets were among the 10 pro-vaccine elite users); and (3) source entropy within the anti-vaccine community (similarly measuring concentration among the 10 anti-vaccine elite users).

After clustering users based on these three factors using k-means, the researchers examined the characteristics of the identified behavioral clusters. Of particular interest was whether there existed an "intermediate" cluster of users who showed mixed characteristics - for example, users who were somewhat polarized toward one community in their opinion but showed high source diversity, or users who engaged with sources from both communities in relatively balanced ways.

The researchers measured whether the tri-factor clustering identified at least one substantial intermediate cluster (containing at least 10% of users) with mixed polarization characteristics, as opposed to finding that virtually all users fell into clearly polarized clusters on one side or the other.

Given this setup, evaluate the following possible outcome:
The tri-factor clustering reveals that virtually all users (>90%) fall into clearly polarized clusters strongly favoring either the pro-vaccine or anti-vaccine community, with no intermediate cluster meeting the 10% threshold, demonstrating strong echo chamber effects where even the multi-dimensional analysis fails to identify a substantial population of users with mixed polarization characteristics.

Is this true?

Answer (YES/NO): NO